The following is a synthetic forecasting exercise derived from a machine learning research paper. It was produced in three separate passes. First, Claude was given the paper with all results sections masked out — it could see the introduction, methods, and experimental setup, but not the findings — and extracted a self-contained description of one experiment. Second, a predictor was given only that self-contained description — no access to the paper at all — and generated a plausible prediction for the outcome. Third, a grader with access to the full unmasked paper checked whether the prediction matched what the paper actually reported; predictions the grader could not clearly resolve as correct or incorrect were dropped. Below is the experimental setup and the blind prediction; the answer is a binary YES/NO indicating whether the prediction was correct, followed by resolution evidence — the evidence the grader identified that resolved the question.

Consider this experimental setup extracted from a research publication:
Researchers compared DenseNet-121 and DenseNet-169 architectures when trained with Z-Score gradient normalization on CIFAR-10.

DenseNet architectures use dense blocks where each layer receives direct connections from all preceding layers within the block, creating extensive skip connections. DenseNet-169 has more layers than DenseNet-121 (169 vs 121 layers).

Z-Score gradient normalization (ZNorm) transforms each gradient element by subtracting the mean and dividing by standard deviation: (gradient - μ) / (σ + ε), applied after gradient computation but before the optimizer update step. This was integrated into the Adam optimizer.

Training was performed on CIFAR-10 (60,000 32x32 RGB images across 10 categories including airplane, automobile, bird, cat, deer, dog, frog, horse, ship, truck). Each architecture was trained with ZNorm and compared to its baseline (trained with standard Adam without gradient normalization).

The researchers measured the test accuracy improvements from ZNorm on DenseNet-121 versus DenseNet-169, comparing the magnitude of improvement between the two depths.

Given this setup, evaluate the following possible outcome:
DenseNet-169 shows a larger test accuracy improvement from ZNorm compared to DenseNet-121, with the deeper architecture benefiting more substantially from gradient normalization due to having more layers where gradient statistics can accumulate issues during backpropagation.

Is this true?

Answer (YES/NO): NO